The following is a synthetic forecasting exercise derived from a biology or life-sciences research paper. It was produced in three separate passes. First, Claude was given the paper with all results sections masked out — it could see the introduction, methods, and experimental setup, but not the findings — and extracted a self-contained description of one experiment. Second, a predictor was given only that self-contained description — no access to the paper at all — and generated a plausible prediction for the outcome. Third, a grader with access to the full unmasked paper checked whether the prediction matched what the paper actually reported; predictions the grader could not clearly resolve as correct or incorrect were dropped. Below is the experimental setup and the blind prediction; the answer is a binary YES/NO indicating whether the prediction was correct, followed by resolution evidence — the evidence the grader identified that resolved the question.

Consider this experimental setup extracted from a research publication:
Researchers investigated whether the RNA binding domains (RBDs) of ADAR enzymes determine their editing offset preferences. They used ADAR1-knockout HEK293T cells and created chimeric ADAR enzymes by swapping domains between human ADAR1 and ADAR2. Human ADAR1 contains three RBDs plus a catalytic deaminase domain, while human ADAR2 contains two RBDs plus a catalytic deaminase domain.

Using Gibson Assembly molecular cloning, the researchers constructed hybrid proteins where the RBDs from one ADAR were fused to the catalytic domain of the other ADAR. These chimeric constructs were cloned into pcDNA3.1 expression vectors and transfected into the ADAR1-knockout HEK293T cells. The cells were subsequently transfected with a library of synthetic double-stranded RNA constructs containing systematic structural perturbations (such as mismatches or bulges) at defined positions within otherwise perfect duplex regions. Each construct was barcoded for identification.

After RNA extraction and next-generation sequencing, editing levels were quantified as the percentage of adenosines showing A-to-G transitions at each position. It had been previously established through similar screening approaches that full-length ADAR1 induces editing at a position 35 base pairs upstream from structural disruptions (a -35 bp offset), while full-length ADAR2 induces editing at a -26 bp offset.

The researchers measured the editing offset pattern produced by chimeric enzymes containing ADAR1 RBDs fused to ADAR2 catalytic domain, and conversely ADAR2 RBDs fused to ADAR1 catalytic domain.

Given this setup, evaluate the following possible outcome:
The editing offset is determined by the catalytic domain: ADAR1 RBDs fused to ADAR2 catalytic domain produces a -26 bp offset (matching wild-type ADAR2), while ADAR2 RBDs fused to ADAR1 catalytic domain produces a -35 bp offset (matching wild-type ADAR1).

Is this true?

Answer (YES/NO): NO